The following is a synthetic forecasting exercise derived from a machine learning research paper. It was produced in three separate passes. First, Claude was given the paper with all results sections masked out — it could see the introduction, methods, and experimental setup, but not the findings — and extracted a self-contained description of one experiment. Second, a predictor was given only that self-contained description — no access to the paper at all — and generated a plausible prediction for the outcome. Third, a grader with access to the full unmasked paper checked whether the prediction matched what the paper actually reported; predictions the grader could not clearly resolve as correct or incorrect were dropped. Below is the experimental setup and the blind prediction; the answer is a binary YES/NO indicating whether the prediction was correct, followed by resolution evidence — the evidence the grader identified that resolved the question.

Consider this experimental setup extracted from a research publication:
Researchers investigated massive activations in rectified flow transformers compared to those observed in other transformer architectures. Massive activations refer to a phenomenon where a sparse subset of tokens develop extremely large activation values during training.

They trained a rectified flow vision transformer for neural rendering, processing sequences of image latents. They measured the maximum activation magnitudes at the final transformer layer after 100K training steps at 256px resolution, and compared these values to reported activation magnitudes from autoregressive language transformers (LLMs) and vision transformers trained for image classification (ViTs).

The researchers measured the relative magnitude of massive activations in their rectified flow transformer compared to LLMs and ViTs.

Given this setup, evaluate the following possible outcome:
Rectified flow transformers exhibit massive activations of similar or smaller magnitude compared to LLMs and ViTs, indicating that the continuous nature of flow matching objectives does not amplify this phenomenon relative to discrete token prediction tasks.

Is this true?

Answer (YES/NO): NO